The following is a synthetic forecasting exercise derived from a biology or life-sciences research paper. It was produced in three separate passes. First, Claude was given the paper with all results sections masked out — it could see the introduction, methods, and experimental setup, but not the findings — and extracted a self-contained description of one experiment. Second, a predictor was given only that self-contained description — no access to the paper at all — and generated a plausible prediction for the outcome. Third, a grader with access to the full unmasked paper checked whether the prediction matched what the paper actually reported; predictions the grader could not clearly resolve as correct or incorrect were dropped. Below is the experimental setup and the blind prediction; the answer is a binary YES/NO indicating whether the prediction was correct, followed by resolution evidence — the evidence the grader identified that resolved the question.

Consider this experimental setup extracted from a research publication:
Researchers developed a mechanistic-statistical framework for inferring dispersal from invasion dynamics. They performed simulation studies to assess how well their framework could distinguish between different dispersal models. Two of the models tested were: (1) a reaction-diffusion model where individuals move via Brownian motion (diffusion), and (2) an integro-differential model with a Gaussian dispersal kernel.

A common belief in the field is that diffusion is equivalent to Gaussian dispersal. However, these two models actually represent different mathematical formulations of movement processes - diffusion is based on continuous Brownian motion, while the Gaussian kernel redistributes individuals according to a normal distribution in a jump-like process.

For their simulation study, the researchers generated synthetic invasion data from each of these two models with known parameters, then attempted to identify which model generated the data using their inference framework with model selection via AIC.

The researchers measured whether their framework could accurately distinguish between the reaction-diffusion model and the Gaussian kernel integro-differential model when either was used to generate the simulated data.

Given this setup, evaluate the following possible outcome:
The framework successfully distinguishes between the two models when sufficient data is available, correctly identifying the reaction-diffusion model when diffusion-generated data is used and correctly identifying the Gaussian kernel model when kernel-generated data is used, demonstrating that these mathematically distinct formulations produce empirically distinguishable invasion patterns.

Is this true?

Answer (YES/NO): YES